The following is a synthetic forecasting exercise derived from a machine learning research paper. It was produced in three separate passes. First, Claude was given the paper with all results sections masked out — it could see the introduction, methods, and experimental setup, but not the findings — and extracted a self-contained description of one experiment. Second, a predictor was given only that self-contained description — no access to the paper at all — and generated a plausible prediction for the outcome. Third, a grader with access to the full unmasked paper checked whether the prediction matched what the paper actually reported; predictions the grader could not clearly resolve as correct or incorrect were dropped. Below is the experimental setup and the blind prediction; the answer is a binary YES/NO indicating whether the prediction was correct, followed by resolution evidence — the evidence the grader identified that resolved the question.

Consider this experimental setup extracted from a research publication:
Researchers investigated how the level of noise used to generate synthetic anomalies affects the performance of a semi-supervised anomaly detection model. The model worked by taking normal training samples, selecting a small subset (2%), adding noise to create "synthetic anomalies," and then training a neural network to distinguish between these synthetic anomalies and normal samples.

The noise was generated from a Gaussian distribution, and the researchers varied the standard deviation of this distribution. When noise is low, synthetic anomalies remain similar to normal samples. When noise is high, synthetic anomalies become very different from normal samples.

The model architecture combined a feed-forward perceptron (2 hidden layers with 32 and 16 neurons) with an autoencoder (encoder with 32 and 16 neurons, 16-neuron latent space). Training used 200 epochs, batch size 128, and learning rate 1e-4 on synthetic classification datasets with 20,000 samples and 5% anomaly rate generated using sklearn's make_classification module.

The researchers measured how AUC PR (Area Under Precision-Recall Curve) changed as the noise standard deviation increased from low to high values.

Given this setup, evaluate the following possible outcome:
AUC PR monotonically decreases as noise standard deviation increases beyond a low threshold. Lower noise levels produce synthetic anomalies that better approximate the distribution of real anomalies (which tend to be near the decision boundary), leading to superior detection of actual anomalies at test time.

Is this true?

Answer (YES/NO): NO